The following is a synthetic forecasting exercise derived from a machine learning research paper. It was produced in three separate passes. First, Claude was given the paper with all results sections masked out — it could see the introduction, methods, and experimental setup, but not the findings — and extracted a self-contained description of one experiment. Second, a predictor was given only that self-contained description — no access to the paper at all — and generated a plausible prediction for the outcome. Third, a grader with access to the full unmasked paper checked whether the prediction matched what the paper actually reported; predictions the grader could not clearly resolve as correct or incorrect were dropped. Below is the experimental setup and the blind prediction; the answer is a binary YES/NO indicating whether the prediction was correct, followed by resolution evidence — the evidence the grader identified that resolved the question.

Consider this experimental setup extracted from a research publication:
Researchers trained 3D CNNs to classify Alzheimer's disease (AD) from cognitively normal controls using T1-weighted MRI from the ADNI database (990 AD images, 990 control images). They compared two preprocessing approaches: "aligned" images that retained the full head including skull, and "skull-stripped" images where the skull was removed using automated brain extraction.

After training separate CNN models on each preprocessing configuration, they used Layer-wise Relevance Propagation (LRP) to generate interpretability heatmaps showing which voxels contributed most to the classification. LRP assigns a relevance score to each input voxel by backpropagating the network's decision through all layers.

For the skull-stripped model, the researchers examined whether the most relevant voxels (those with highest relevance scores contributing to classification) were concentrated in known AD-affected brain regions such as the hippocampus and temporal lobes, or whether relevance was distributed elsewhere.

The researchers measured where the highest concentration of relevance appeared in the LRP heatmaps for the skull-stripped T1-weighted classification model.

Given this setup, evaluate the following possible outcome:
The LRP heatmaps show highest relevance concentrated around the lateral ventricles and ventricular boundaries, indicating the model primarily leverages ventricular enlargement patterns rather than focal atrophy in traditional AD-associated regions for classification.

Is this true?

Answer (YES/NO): NO